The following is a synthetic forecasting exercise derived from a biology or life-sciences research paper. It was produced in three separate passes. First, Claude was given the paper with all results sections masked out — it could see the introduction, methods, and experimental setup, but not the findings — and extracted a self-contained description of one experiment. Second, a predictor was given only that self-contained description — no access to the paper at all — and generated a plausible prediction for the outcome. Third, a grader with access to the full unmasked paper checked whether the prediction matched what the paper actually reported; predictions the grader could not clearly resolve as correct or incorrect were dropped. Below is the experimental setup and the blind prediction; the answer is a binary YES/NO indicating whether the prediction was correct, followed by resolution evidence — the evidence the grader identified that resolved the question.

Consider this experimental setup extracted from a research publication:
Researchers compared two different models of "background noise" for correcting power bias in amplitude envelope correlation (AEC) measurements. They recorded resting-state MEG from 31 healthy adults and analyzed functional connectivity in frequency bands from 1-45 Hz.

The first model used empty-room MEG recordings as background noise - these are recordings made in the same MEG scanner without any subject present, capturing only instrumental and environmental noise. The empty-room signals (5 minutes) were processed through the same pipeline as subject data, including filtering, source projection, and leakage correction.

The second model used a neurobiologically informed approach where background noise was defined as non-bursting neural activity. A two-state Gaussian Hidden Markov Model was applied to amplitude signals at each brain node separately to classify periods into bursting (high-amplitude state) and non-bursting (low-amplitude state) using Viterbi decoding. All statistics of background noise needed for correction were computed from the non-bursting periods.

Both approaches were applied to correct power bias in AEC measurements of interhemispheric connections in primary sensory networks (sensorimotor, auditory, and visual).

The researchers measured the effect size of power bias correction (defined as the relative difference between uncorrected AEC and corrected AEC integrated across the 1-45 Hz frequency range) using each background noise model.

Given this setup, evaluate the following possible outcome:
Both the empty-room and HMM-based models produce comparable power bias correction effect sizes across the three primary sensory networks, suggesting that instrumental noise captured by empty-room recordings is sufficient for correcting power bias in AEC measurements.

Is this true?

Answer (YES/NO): NO